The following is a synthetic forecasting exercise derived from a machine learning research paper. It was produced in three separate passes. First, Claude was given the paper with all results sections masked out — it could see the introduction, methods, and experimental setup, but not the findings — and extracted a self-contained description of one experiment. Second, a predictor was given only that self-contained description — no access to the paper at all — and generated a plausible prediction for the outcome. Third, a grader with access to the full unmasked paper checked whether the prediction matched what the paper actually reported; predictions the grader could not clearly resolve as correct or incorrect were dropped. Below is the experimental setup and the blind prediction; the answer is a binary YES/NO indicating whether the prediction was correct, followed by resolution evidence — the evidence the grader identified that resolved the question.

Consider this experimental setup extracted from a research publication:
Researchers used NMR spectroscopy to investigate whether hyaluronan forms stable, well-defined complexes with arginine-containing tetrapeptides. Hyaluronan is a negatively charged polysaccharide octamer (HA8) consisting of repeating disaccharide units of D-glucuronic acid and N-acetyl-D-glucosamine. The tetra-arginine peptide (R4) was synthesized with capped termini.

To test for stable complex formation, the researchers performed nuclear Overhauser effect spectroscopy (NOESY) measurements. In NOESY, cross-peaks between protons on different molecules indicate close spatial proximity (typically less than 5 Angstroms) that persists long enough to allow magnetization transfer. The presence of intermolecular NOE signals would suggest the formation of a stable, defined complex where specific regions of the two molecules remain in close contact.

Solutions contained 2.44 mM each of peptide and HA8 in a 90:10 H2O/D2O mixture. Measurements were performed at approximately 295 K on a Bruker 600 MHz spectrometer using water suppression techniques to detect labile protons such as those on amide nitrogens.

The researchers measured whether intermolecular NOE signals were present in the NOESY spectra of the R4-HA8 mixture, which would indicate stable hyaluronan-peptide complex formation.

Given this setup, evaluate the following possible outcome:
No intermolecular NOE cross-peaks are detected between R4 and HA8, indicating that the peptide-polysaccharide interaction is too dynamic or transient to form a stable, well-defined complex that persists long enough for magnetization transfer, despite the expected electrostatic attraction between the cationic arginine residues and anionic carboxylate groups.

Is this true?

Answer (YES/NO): YES